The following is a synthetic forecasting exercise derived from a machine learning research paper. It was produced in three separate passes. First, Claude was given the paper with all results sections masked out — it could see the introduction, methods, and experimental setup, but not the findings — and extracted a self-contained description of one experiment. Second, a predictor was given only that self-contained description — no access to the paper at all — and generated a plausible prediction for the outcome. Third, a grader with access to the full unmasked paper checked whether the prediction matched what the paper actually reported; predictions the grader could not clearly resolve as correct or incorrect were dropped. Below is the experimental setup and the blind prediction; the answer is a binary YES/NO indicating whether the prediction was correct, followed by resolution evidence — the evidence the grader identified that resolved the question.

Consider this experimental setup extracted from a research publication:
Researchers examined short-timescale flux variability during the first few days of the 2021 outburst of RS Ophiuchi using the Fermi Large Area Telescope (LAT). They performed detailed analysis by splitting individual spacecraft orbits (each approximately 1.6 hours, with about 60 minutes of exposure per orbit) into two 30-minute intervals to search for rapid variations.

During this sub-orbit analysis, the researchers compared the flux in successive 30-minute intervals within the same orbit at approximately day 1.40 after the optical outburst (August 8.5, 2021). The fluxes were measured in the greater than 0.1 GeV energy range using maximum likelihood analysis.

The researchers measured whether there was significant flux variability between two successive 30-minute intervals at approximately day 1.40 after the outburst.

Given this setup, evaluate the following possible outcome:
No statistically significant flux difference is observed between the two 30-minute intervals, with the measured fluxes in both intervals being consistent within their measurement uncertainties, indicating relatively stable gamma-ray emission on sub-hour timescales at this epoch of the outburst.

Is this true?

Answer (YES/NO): NO